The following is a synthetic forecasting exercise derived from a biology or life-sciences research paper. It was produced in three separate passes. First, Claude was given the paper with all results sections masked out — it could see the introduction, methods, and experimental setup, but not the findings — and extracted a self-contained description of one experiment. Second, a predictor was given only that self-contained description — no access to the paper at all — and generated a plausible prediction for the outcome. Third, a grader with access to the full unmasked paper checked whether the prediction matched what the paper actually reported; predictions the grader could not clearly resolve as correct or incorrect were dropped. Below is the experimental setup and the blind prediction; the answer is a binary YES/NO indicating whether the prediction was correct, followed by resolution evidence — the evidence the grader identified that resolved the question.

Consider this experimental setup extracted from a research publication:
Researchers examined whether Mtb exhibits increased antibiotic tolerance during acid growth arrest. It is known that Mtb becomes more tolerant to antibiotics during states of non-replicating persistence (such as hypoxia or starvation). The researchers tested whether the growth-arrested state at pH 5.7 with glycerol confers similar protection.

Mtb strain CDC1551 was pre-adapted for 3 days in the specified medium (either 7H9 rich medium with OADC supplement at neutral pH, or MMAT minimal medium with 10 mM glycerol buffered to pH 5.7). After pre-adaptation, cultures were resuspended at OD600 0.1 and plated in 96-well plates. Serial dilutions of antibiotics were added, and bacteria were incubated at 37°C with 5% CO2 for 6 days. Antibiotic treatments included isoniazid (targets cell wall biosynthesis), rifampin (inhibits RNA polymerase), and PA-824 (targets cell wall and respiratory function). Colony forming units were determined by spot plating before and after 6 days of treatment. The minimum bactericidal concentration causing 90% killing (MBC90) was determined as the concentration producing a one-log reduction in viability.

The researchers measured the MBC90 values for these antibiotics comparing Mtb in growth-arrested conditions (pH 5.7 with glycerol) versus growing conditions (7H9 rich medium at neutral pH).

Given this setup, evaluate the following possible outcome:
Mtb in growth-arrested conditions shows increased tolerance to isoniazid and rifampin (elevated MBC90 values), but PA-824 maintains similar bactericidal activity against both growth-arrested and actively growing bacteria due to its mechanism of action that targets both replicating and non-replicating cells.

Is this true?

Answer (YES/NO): YES